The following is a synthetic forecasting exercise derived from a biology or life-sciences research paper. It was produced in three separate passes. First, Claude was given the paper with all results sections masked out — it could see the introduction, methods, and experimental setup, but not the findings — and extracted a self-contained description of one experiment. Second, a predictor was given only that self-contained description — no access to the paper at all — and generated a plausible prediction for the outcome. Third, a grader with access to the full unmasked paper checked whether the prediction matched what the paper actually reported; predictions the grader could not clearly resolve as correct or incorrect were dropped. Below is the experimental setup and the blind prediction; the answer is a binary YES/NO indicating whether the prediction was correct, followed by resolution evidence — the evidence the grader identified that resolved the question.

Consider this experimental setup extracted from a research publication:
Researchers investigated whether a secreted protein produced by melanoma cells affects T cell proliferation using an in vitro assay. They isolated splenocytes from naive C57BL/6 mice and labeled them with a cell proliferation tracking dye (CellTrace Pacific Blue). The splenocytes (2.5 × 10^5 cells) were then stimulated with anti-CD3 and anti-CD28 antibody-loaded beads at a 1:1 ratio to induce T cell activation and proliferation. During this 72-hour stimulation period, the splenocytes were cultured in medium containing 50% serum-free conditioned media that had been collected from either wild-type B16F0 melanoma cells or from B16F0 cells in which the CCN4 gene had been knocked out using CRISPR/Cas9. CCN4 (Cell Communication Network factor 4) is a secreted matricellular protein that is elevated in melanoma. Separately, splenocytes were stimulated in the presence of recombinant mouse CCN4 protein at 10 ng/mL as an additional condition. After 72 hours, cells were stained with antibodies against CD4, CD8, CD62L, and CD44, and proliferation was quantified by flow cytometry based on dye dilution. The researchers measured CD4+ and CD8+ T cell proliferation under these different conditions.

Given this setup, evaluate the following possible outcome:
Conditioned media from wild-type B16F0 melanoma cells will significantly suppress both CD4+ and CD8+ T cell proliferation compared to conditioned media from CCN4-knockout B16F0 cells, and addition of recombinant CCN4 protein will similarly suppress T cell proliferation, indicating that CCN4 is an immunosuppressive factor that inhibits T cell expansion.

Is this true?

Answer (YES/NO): NO